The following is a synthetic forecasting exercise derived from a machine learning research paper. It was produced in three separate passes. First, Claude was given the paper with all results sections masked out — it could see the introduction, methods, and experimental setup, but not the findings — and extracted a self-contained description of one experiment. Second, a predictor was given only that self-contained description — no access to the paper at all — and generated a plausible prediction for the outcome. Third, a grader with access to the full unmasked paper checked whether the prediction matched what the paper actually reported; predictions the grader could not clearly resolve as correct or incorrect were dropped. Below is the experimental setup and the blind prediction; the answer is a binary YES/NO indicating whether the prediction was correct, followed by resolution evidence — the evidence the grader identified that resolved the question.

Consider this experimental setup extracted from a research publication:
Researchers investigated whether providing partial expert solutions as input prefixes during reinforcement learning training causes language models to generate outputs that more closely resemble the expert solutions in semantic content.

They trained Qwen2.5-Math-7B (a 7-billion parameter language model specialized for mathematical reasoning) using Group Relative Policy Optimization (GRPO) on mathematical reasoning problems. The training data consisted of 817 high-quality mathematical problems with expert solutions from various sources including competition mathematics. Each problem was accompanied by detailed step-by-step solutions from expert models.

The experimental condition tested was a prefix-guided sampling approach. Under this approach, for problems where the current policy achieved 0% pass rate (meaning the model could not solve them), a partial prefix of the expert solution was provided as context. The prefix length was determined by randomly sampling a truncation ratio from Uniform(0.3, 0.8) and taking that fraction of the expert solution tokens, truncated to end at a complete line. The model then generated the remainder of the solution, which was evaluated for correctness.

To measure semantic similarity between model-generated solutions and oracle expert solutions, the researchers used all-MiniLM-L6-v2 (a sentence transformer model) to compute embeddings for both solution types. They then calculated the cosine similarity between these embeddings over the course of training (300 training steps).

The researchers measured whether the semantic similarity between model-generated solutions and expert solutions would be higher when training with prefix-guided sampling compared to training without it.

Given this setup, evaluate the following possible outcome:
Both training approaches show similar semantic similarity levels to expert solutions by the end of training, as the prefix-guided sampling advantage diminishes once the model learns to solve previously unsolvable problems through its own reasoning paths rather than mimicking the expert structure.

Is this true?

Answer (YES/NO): NO